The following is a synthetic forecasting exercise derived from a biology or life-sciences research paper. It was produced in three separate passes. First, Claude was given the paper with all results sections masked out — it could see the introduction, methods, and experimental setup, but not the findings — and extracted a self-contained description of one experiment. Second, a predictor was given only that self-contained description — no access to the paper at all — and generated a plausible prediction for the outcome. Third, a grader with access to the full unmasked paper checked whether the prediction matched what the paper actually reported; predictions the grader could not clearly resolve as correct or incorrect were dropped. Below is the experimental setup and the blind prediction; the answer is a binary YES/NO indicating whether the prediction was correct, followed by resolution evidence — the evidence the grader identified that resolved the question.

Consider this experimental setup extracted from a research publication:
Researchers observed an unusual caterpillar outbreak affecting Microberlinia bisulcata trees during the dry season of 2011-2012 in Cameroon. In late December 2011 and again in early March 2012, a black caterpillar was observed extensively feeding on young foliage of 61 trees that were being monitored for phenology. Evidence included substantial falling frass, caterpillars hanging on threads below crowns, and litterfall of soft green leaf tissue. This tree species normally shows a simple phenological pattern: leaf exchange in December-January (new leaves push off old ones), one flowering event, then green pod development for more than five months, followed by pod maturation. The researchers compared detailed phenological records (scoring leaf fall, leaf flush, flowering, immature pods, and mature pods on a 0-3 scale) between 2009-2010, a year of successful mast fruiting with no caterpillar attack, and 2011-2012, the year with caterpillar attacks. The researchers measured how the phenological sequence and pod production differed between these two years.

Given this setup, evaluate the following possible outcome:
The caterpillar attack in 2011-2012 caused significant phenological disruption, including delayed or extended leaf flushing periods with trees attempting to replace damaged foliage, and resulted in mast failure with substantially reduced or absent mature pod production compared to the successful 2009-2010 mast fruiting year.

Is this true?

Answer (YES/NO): YES